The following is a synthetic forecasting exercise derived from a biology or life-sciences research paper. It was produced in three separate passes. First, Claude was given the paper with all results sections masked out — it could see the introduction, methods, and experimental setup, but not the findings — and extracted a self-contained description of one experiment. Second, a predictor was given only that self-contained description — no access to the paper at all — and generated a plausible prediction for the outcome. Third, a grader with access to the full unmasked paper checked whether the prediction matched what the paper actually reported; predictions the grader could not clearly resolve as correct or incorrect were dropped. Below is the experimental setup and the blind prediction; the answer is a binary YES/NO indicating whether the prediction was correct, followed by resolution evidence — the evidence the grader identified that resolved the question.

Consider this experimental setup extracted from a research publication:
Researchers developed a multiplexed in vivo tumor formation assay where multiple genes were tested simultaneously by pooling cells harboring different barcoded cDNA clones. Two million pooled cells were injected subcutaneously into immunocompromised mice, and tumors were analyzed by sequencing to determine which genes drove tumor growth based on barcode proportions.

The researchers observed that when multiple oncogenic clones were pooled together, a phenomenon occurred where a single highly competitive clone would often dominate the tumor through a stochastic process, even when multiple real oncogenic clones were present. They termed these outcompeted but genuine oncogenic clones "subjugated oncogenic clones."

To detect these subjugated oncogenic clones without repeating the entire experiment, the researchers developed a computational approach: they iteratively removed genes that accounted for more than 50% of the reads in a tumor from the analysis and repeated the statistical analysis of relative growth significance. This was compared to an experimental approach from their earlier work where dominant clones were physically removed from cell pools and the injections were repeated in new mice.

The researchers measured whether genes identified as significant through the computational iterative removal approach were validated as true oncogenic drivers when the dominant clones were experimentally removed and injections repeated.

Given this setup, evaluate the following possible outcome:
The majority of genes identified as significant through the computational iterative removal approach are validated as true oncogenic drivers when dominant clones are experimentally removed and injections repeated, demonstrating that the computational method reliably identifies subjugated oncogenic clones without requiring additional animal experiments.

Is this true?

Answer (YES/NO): YES